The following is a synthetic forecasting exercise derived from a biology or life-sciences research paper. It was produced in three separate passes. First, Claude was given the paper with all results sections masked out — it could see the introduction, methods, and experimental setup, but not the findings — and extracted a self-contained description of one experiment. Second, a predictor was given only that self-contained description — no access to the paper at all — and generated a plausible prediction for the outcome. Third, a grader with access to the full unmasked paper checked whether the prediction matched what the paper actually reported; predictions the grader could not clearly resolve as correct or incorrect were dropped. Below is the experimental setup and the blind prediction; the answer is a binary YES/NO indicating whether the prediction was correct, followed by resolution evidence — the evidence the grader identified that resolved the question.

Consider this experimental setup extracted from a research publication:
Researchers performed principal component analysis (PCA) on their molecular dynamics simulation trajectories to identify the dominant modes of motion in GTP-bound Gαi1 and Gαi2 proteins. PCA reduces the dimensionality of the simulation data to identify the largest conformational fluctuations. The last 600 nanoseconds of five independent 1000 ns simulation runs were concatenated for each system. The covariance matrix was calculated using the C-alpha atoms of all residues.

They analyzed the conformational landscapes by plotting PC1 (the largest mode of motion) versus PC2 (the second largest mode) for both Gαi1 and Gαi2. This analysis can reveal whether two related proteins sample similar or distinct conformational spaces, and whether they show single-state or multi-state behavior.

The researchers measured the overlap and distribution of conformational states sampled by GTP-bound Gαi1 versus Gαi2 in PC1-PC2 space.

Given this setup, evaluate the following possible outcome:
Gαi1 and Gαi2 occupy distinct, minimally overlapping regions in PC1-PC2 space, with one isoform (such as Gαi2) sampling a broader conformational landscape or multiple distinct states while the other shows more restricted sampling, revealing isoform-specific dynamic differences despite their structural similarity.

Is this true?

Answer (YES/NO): YES